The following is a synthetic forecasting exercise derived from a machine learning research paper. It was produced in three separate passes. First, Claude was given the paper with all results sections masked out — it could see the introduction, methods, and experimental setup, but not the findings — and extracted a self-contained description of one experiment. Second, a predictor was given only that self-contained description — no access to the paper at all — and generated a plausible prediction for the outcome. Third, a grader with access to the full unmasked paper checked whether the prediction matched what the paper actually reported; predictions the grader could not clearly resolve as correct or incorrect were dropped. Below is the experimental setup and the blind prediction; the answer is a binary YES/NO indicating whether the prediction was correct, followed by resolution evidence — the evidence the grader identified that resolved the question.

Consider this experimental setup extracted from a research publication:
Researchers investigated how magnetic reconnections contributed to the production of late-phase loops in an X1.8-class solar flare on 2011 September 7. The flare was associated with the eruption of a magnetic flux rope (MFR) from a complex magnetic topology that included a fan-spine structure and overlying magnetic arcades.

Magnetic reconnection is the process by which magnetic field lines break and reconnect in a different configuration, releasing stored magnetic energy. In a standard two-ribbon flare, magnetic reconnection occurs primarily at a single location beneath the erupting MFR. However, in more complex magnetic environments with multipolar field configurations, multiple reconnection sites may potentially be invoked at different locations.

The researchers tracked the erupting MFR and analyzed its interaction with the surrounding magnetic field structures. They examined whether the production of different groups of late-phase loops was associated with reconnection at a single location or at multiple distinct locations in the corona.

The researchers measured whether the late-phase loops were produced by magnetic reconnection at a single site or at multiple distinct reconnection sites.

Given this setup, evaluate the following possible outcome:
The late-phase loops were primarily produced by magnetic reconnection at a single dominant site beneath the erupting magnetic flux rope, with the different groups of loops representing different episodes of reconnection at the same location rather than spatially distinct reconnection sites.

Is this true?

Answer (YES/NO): NO